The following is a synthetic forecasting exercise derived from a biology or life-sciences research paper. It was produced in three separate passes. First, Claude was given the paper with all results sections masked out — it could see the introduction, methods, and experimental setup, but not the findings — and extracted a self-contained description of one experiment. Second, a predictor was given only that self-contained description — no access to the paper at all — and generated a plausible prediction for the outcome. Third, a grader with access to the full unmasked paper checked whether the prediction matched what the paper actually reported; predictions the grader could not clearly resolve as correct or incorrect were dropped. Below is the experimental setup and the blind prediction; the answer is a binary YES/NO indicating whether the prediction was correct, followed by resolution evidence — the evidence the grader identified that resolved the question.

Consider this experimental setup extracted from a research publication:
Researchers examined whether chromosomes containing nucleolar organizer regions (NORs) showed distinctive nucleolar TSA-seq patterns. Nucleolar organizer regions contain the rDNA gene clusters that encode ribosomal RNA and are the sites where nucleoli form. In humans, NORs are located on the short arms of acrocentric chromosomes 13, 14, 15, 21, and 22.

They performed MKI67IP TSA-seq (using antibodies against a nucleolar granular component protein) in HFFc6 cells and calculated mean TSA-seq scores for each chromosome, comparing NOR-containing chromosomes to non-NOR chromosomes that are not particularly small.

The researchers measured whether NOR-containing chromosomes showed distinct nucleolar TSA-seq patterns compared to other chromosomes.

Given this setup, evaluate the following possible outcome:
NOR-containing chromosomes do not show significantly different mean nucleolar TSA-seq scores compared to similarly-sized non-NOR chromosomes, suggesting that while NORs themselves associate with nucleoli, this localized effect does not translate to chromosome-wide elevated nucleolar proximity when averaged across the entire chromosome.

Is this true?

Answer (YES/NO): NO